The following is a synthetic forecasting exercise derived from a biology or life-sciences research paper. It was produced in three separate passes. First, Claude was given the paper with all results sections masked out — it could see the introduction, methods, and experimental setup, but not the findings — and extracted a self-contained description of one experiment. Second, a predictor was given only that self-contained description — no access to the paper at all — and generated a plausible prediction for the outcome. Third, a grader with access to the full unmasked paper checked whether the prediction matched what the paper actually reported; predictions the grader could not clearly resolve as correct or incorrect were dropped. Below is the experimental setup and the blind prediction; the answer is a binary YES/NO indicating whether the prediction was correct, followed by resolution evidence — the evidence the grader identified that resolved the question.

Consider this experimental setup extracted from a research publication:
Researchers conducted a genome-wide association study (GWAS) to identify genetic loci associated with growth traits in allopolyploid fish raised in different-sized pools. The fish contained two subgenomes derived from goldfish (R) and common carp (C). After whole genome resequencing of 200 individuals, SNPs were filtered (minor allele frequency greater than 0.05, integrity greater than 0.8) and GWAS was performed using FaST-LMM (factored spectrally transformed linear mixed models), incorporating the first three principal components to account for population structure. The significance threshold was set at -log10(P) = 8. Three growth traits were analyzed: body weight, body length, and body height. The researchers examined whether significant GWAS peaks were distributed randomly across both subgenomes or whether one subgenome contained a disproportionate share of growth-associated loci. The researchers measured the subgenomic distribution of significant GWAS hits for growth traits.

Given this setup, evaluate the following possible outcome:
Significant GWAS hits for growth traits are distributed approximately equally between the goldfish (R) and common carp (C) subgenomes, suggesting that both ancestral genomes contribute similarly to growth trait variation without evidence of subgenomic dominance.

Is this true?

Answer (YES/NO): NO